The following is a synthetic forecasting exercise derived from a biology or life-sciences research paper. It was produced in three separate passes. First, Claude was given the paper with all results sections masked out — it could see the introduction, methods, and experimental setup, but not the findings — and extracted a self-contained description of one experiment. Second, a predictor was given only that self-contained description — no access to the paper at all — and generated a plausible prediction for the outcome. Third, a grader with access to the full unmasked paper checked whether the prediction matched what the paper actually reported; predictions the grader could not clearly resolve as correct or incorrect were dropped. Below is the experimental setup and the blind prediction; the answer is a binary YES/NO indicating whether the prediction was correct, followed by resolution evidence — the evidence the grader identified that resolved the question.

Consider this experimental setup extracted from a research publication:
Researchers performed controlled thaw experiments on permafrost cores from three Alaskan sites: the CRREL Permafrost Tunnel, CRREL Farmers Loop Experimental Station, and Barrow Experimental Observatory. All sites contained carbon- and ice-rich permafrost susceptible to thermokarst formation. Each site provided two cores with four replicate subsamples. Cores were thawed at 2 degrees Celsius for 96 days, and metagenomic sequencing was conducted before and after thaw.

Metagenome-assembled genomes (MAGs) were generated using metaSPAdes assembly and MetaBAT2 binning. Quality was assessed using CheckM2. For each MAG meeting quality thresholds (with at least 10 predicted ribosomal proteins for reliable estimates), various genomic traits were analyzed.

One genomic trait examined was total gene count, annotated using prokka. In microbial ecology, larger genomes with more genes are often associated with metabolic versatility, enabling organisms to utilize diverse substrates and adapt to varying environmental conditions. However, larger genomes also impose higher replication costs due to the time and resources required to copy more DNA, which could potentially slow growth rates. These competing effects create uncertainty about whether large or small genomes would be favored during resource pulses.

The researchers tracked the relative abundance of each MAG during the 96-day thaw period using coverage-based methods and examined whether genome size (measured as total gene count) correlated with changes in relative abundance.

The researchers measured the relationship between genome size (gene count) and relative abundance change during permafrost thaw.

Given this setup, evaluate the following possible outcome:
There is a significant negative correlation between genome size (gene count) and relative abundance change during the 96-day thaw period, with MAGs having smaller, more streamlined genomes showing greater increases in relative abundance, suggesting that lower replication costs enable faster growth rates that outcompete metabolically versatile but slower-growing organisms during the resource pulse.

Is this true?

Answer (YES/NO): NO